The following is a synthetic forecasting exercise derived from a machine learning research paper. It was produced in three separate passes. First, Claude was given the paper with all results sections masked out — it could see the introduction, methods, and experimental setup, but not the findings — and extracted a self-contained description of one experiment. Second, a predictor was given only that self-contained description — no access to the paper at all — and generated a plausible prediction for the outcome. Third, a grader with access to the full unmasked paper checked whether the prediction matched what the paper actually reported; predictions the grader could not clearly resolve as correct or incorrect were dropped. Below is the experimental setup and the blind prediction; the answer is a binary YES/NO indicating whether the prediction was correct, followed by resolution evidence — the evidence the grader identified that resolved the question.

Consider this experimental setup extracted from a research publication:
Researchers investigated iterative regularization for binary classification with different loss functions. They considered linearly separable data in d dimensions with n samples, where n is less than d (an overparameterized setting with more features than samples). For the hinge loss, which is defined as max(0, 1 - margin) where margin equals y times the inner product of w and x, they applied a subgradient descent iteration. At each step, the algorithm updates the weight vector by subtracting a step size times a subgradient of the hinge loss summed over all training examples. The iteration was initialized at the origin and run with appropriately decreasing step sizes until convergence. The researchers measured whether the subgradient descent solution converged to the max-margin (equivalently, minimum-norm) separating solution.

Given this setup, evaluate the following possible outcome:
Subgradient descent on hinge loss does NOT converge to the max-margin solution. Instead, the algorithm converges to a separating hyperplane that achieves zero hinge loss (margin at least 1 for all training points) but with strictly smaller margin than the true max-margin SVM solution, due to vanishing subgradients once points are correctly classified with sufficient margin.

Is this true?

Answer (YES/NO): YES